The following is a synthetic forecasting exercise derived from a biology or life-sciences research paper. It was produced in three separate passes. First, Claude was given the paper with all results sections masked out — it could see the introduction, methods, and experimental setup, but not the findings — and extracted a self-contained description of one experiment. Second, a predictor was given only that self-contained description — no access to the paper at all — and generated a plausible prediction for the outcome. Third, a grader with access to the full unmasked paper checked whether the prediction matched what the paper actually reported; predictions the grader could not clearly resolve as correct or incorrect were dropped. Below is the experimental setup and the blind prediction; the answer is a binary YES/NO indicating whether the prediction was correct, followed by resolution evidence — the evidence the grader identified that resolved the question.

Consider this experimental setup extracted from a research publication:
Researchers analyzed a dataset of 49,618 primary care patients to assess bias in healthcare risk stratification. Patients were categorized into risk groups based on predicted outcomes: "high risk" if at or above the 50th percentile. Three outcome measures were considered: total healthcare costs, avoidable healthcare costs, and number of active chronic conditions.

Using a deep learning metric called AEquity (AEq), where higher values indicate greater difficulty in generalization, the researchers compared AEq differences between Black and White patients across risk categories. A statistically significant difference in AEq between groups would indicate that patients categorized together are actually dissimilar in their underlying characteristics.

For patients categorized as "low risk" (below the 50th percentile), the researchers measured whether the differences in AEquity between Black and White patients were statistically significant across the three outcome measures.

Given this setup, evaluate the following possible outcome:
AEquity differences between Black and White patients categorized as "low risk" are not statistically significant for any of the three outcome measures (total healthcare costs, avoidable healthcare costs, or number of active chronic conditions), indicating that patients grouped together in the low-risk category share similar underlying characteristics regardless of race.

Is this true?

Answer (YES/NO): NO